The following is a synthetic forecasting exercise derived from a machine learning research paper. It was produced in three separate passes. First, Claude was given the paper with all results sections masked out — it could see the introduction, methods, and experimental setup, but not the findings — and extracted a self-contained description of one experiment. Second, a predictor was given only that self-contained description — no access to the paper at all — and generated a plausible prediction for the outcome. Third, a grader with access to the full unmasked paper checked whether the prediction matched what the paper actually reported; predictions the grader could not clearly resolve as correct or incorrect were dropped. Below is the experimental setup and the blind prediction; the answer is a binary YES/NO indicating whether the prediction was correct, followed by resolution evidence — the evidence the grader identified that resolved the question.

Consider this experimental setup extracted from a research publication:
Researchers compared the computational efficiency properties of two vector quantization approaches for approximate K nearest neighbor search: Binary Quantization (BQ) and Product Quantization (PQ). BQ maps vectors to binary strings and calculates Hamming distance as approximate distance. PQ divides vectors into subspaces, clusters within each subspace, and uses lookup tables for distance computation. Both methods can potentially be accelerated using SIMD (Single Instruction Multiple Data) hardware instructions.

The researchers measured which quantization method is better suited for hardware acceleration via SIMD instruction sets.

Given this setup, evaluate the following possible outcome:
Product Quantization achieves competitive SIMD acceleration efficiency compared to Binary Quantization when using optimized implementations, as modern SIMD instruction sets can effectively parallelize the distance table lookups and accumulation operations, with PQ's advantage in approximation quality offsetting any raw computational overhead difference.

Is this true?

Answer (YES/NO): NO